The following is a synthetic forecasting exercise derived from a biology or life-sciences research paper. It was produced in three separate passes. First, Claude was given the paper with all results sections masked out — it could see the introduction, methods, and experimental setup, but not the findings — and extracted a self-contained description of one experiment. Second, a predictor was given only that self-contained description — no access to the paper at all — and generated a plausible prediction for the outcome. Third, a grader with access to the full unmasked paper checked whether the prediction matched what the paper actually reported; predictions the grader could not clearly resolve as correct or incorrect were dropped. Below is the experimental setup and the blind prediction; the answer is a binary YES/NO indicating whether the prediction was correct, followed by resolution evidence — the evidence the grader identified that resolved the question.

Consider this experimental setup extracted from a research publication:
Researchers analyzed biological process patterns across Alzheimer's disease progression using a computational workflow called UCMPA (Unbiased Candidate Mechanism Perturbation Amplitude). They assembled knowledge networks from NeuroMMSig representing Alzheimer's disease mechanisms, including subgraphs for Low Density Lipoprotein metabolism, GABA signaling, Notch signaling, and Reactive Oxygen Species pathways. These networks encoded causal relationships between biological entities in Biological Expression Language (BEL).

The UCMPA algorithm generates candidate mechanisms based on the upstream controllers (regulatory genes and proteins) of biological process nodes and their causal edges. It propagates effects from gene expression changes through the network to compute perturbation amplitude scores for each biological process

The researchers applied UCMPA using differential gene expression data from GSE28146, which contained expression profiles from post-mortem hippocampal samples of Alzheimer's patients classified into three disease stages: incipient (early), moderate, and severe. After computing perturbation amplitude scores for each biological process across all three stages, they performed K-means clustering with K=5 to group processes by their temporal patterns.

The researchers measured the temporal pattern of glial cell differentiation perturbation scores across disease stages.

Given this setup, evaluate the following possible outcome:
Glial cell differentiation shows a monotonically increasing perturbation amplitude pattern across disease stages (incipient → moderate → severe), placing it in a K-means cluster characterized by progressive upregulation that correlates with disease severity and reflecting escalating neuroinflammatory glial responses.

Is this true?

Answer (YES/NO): NO